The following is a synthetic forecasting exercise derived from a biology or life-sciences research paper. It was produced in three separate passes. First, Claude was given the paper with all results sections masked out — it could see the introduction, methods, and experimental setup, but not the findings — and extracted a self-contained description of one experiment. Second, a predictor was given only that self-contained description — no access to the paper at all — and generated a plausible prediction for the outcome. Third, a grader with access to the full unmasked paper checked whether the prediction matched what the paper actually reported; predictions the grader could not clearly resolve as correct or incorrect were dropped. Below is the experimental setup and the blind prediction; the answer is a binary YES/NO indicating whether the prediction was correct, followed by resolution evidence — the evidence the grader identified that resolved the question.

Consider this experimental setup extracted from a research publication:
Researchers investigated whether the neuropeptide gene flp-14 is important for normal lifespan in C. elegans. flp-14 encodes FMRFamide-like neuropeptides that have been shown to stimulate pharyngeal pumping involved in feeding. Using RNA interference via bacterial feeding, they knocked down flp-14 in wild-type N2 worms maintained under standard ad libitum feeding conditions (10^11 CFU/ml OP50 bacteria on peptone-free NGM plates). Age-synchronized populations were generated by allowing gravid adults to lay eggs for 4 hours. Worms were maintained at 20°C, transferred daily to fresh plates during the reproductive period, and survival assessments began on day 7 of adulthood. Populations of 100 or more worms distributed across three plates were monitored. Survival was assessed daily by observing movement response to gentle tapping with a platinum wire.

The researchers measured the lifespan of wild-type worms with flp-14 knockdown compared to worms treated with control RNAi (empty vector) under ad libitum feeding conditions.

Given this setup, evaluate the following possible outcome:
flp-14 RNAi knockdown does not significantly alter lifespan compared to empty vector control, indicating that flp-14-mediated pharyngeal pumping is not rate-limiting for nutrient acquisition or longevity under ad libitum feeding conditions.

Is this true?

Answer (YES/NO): NO